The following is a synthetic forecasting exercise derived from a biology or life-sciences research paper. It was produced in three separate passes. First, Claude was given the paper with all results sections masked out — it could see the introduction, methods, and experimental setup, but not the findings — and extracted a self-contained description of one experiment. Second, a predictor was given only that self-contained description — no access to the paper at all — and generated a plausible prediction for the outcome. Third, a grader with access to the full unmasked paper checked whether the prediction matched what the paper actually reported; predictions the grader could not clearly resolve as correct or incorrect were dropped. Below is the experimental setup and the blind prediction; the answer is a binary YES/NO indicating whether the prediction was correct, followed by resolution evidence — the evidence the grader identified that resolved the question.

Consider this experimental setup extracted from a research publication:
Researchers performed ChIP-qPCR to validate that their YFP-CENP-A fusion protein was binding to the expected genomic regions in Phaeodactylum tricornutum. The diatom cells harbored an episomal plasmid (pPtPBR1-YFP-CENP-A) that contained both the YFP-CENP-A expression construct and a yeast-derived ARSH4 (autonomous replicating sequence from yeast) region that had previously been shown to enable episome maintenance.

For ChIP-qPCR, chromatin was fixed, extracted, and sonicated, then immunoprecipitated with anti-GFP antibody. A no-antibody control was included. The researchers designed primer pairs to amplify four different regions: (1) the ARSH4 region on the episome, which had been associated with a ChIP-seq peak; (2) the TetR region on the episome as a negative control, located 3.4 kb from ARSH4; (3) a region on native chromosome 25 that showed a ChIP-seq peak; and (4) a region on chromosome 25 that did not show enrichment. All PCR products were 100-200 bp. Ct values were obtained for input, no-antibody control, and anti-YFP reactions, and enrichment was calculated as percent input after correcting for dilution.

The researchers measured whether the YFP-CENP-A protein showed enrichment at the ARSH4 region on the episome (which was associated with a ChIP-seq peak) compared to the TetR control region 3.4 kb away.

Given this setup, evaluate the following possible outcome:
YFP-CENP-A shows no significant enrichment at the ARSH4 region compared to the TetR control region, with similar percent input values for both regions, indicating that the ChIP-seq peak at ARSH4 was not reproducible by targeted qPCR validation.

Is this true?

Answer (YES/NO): NO